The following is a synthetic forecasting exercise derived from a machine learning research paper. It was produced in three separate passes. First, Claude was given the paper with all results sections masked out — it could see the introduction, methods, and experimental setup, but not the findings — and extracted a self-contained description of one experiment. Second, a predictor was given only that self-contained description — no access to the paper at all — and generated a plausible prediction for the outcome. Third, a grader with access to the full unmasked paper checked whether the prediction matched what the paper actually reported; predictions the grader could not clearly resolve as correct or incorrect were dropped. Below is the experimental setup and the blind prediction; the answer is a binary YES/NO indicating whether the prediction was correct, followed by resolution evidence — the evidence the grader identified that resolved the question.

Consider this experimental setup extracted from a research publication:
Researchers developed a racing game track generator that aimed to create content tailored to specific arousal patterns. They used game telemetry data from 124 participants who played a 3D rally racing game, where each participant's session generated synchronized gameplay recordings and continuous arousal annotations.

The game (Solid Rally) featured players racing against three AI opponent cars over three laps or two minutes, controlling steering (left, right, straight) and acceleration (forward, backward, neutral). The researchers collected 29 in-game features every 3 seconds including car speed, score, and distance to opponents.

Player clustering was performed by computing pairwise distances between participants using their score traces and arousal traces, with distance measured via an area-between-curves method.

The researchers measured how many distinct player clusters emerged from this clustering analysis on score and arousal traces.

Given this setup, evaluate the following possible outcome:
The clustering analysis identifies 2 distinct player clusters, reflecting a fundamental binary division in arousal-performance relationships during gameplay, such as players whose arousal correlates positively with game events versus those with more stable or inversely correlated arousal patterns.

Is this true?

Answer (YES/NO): NO